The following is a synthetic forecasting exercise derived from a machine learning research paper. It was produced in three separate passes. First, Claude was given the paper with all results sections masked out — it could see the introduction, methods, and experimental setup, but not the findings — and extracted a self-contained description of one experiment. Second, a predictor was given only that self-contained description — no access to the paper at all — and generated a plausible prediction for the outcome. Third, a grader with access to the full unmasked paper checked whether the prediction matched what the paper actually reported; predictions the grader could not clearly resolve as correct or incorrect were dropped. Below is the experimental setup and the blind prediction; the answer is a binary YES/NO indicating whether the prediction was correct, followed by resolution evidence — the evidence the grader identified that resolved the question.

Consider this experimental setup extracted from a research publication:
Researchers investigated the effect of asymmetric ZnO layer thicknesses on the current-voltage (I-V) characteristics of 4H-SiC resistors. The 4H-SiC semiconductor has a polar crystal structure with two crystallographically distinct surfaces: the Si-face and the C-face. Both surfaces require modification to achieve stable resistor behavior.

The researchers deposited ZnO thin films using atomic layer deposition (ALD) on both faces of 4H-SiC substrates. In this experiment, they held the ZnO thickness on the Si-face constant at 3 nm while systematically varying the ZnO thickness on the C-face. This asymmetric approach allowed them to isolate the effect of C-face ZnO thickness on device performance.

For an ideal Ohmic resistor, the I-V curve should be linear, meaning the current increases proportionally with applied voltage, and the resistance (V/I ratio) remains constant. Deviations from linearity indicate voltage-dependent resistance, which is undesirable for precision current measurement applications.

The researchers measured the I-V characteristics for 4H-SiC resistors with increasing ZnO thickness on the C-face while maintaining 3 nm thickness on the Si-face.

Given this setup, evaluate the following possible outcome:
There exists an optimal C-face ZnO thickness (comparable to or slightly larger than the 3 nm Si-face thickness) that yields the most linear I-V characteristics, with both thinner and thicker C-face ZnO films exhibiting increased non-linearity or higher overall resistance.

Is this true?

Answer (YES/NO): YES